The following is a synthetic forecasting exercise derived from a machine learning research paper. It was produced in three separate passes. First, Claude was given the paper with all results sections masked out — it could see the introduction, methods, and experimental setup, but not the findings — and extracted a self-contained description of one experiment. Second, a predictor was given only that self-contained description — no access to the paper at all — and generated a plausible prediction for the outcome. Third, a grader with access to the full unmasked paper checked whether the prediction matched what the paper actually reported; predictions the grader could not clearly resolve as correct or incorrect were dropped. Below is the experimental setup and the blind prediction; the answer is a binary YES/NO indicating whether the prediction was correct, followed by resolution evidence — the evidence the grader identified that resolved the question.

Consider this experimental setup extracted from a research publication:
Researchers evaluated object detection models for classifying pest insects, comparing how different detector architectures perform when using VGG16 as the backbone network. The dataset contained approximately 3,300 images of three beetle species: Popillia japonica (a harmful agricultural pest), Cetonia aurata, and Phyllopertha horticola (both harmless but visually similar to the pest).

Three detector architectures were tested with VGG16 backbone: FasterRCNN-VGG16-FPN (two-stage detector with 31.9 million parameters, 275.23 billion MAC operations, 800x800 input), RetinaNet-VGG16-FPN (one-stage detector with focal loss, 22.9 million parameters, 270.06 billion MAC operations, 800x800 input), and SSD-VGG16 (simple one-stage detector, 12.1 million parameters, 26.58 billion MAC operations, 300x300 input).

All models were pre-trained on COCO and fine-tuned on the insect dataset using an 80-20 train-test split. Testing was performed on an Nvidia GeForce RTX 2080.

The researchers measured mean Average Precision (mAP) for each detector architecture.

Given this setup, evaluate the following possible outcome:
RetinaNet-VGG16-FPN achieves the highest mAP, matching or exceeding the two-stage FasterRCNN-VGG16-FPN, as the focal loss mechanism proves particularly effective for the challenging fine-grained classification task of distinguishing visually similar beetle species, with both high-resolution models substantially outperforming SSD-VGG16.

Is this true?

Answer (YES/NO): NO